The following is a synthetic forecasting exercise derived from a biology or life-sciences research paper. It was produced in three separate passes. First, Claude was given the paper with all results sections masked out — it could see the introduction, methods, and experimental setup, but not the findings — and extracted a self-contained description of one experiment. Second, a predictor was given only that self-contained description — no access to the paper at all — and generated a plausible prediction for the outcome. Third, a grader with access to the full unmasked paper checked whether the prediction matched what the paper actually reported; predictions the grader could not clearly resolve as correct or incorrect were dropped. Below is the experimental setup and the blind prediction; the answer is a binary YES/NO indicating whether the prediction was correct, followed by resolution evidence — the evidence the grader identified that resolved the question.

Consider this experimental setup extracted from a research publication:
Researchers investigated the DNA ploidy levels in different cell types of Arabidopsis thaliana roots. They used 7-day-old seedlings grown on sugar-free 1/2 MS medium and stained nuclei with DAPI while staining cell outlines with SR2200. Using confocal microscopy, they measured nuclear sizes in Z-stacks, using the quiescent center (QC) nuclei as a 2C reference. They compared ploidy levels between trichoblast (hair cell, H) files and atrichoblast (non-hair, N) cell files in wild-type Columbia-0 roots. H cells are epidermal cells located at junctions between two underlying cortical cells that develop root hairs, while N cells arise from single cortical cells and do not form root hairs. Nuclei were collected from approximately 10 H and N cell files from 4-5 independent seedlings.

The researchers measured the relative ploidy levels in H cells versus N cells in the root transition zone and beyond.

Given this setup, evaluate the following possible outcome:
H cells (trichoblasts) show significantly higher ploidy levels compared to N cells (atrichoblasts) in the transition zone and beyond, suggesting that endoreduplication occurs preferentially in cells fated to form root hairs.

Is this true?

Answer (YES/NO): NO